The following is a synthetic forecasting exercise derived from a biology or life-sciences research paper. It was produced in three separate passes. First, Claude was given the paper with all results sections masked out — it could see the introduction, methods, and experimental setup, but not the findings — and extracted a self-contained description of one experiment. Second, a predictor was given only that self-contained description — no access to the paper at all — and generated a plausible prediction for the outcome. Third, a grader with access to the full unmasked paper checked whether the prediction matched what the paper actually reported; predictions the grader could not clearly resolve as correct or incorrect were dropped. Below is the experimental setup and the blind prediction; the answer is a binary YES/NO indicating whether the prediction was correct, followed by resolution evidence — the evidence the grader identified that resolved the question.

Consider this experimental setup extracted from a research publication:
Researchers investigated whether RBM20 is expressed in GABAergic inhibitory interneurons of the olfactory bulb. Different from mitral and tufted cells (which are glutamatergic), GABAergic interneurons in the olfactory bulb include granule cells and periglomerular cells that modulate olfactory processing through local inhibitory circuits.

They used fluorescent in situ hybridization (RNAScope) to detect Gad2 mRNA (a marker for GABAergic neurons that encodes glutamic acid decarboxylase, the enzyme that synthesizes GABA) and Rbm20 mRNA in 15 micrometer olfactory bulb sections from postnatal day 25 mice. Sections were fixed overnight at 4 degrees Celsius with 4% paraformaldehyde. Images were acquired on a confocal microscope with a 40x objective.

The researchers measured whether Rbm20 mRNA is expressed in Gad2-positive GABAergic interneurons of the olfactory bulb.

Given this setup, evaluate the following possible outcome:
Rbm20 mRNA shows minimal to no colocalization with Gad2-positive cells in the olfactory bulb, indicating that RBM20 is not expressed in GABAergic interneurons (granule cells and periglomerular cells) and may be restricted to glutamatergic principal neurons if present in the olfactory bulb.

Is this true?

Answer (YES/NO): NO